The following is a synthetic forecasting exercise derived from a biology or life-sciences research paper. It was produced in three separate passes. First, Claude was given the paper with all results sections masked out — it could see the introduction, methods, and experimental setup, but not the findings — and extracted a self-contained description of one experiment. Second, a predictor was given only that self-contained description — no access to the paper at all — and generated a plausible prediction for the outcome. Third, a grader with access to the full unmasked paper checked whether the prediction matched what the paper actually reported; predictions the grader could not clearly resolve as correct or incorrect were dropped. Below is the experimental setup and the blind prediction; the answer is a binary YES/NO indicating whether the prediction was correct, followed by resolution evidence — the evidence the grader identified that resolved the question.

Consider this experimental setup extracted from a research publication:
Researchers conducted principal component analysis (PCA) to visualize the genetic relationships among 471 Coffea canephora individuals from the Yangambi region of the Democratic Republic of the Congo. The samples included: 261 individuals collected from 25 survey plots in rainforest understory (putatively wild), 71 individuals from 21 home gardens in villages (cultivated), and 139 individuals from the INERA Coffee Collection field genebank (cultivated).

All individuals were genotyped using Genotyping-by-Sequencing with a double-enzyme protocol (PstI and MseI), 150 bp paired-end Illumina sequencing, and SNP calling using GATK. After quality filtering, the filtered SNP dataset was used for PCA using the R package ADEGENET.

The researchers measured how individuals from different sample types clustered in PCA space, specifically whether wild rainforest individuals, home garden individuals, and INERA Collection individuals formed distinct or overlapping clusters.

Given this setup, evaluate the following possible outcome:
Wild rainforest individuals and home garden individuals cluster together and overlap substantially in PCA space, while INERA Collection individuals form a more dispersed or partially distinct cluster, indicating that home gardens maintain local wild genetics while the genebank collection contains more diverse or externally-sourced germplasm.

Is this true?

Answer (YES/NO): NO